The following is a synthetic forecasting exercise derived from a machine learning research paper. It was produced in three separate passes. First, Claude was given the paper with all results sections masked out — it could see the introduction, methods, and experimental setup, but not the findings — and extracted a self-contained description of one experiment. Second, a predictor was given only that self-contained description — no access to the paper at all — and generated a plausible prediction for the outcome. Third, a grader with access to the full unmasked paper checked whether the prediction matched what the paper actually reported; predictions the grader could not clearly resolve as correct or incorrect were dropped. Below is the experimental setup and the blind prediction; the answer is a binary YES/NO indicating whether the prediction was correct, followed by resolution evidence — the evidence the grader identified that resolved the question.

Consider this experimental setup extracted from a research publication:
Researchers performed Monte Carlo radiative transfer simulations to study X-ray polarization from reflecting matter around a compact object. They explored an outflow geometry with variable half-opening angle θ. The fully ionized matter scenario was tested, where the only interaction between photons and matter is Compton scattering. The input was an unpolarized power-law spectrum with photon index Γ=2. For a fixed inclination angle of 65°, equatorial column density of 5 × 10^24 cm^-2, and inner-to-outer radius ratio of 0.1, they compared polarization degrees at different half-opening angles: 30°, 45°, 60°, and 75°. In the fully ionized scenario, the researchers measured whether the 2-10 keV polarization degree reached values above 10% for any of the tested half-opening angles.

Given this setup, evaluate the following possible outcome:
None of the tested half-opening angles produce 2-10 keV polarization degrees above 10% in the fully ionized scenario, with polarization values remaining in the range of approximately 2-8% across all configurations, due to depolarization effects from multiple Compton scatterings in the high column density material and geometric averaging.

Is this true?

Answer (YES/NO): NO